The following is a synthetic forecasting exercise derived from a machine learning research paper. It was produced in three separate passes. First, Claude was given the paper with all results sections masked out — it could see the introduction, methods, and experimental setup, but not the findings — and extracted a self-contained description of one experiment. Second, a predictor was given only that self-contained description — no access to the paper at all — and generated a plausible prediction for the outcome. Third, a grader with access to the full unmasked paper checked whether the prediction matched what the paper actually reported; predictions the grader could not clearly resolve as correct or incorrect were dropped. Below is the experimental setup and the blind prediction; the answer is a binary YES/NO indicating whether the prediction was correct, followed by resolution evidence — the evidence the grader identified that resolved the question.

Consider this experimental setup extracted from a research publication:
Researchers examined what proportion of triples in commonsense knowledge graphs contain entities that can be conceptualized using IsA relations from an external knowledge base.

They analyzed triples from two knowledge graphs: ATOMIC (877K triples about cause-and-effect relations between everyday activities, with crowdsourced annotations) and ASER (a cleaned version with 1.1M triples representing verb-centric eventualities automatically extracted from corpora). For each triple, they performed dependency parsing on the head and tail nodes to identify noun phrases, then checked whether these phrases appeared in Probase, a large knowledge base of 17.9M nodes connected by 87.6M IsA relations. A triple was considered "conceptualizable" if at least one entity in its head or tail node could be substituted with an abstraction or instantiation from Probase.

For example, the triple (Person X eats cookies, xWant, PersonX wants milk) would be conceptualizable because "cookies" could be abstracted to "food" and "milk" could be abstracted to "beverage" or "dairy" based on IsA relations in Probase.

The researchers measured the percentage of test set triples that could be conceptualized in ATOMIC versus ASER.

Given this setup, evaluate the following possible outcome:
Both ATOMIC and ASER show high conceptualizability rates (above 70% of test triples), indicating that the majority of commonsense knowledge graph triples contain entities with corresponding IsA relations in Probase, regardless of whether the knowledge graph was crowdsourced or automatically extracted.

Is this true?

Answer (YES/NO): YES